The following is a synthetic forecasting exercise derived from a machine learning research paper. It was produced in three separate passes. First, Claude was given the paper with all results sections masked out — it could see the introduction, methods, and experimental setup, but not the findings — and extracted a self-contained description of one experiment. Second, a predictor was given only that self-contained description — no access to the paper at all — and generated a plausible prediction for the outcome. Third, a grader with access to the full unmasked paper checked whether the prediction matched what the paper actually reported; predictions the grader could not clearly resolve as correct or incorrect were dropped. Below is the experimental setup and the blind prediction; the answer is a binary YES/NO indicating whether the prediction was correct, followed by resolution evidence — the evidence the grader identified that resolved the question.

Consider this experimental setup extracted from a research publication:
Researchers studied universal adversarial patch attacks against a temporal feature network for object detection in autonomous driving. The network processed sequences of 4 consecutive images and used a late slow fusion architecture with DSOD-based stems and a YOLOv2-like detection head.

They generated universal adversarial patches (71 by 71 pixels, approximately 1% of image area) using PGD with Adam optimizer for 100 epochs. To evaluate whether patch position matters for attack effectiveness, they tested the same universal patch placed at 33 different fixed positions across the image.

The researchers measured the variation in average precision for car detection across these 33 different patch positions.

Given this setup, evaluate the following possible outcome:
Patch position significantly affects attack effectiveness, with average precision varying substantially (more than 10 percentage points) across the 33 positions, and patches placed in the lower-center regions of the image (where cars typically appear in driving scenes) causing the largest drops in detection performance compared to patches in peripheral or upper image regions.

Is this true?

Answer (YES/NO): NO